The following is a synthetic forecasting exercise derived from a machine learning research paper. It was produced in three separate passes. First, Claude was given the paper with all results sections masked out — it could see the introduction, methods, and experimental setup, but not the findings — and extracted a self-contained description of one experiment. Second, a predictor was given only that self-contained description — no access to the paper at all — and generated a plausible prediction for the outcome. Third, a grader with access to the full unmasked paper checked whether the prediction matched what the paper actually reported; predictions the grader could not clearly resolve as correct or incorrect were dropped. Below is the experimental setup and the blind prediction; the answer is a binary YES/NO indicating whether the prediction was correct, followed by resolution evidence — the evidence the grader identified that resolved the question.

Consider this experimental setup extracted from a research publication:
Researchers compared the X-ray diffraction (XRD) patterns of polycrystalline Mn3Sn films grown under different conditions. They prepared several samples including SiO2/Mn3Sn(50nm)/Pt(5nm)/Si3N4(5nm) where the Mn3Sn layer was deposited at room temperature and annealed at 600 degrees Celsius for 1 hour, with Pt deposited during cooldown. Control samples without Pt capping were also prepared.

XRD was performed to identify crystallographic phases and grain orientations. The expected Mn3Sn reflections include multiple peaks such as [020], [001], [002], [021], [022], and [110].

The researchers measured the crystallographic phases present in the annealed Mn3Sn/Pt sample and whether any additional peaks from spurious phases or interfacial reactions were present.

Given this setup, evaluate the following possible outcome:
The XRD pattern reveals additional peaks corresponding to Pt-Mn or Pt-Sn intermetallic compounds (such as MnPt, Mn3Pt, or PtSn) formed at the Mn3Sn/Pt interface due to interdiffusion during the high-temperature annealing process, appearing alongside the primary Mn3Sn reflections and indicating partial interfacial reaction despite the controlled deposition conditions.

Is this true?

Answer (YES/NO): NO